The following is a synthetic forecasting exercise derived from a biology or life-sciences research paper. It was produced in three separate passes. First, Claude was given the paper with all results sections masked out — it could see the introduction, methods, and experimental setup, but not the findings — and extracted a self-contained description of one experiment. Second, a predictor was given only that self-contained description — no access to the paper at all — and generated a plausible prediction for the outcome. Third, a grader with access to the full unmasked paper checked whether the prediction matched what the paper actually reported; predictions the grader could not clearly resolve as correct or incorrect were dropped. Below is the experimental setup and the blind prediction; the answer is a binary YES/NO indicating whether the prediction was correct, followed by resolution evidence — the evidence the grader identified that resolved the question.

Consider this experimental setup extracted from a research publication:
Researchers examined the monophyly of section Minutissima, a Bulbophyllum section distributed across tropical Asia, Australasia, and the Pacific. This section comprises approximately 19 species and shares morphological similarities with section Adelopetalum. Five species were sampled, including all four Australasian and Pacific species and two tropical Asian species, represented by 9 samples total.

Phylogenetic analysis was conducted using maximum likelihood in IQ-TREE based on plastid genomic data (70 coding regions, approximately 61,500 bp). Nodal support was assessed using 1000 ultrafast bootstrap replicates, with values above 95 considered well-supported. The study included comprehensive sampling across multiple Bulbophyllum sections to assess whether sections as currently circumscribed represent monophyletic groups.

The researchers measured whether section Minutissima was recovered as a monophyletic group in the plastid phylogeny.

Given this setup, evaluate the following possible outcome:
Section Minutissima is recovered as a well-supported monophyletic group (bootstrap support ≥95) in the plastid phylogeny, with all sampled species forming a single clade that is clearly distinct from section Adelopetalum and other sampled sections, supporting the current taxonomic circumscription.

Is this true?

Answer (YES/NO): NO